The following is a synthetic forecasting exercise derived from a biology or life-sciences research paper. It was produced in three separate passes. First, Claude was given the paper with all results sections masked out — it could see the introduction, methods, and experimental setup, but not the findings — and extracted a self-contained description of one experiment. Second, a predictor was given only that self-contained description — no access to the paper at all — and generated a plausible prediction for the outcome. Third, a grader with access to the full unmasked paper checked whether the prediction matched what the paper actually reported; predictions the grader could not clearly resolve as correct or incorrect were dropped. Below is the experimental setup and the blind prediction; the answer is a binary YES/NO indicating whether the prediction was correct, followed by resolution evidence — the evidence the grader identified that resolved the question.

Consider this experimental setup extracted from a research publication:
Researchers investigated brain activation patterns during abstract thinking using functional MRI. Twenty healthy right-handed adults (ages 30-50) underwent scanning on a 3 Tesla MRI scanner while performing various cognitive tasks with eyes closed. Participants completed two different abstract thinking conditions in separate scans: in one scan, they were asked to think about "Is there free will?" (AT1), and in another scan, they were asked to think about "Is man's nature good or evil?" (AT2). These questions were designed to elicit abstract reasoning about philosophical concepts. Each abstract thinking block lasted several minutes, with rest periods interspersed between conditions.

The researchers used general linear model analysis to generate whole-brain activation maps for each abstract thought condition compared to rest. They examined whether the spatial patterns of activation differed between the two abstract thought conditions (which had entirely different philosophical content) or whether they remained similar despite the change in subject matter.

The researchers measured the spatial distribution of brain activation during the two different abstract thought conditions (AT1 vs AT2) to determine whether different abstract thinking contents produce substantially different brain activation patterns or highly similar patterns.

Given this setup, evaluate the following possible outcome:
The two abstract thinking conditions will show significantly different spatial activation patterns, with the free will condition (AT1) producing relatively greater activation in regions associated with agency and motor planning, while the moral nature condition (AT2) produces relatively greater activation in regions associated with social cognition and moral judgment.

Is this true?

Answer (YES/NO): NO